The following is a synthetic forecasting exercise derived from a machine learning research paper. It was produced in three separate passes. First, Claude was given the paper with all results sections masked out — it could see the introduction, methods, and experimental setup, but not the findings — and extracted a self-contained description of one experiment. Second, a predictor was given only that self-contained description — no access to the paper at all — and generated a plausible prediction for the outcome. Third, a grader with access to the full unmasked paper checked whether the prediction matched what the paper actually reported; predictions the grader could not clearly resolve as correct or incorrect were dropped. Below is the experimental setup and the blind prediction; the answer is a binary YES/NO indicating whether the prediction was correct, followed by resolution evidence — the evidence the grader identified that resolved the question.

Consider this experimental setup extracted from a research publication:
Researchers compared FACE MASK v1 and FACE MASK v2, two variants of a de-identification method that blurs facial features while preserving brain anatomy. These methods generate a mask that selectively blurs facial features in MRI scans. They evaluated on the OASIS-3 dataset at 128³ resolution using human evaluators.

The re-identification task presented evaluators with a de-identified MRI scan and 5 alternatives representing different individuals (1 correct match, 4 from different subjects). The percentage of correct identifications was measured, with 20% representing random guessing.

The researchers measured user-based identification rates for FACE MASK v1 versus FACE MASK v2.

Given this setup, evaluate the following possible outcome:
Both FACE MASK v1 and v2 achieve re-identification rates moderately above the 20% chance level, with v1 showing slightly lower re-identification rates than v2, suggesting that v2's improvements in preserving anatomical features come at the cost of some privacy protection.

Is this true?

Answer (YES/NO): NO